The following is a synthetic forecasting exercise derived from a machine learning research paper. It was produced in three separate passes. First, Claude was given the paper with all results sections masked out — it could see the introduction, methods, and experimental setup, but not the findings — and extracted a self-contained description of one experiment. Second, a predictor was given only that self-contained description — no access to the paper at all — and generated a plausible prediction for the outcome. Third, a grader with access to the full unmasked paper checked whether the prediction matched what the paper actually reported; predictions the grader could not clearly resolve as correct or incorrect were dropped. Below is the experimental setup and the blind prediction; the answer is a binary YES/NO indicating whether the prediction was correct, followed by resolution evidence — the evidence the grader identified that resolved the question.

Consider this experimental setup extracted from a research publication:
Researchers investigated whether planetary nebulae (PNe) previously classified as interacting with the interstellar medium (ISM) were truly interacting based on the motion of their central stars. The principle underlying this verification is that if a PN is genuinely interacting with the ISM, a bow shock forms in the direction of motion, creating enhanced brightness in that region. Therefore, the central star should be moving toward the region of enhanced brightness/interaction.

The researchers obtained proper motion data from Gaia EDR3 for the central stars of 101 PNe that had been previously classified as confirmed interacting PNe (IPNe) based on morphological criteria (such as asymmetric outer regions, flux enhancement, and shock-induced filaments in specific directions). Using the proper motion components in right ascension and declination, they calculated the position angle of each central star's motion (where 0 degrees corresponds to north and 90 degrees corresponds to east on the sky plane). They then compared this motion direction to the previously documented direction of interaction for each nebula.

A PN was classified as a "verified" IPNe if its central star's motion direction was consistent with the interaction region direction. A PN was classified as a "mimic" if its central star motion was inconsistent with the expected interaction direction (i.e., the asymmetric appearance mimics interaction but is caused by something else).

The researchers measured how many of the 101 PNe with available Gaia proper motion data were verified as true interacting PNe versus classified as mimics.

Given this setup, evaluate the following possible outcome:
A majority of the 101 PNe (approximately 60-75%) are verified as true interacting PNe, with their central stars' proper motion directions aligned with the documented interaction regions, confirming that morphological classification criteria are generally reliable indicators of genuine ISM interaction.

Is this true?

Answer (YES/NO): YES